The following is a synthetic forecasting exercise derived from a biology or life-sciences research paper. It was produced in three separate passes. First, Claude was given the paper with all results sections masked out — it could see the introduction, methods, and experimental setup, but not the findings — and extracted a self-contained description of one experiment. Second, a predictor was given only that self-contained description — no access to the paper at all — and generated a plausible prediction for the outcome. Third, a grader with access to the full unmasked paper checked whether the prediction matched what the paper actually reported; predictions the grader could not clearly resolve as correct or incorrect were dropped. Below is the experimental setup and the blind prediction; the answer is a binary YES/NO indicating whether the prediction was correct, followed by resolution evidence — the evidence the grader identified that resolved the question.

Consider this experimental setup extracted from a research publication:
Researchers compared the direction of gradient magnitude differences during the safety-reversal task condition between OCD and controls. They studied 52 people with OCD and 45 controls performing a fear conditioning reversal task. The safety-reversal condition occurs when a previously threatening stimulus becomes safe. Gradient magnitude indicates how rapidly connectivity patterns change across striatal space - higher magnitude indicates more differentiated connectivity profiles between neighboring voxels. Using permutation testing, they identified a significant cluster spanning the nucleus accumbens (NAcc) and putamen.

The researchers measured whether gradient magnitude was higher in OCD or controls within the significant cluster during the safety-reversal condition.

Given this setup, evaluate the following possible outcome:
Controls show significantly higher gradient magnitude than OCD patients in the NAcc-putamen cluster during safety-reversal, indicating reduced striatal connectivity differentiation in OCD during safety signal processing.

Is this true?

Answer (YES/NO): NO